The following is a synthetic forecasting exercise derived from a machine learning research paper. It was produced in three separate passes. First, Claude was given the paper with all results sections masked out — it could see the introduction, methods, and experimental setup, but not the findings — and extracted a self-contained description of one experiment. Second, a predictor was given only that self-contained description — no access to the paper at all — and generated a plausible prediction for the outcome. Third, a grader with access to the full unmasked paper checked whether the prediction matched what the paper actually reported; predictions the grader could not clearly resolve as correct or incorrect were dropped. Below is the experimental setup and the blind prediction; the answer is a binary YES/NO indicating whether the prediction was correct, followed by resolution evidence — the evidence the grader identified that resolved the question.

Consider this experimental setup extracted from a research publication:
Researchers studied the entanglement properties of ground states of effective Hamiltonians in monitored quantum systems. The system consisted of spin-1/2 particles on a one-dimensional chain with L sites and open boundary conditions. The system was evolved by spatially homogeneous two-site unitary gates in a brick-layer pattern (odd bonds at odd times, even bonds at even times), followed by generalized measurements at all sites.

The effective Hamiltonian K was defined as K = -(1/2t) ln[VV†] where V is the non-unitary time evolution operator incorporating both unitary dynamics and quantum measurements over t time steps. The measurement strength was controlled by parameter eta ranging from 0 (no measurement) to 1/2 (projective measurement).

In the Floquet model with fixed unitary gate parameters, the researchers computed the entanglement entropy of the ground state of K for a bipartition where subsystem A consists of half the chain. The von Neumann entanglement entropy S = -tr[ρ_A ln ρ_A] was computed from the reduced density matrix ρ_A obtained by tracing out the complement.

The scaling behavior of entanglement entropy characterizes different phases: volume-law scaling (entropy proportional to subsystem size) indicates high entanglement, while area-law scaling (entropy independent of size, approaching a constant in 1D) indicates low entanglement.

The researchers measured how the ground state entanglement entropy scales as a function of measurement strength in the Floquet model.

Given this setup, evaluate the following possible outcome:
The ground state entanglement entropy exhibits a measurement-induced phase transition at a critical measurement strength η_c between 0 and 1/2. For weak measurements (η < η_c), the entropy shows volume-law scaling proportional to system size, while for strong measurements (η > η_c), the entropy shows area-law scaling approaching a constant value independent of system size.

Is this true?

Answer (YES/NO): YES